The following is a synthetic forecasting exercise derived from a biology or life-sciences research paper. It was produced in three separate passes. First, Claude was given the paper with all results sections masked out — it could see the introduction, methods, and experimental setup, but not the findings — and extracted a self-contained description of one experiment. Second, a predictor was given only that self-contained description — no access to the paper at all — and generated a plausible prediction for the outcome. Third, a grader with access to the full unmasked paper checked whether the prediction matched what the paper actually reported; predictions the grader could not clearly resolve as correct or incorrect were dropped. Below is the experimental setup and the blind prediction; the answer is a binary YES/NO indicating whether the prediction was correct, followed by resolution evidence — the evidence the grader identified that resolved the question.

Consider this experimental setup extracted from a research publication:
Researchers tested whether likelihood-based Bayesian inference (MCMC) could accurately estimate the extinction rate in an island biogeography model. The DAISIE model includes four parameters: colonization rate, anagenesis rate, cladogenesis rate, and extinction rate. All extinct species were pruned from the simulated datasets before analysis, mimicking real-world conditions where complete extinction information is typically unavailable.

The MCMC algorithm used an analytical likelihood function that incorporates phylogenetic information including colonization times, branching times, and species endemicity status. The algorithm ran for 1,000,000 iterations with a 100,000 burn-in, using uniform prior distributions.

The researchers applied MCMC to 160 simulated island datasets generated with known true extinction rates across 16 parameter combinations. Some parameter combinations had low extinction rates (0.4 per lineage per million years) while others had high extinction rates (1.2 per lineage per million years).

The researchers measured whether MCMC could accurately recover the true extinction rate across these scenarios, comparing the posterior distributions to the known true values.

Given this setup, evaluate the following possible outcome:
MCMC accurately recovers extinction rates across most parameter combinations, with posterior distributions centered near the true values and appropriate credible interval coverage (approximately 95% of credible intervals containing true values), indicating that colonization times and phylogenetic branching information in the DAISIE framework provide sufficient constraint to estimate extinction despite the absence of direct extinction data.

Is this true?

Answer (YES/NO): NO